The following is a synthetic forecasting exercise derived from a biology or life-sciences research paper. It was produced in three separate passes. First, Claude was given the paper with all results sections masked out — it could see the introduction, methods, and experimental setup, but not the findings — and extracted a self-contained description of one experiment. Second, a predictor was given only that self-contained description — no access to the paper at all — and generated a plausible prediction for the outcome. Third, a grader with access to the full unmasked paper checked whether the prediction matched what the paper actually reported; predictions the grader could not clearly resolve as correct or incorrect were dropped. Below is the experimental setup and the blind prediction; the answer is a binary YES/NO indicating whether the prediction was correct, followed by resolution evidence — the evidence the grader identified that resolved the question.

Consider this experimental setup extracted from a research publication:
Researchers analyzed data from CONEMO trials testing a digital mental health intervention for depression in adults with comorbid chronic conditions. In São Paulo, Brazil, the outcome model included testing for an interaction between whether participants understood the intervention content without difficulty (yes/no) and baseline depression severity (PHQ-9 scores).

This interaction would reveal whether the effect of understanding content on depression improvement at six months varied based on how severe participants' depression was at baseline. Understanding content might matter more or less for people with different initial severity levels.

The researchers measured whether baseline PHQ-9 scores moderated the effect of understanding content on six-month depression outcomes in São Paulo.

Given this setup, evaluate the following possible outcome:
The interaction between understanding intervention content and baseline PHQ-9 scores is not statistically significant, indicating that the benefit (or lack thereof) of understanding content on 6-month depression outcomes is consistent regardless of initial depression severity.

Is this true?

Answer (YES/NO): NO